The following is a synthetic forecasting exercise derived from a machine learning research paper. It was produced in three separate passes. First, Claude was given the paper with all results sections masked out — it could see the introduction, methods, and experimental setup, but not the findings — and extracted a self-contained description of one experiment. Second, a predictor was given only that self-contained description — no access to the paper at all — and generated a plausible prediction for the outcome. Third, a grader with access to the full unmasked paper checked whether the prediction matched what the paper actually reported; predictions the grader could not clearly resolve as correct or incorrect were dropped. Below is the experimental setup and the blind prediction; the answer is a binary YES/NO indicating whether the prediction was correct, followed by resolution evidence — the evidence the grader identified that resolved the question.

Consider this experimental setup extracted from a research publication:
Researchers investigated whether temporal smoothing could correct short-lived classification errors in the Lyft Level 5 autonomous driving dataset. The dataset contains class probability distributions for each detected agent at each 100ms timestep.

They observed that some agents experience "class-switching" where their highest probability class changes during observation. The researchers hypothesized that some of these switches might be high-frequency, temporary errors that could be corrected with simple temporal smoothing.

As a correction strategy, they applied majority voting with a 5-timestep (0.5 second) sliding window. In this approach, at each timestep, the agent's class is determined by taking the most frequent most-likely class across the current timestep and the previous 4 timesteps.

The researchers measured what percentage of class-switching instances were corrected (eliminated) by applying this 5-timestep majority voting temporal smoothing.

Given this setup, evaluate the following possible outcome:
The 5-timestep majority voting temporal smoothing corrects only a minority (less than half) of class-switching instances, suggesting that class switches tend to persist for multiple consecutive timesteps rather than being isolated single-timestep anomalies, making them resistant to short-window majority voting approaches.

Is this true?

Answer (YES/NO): YES